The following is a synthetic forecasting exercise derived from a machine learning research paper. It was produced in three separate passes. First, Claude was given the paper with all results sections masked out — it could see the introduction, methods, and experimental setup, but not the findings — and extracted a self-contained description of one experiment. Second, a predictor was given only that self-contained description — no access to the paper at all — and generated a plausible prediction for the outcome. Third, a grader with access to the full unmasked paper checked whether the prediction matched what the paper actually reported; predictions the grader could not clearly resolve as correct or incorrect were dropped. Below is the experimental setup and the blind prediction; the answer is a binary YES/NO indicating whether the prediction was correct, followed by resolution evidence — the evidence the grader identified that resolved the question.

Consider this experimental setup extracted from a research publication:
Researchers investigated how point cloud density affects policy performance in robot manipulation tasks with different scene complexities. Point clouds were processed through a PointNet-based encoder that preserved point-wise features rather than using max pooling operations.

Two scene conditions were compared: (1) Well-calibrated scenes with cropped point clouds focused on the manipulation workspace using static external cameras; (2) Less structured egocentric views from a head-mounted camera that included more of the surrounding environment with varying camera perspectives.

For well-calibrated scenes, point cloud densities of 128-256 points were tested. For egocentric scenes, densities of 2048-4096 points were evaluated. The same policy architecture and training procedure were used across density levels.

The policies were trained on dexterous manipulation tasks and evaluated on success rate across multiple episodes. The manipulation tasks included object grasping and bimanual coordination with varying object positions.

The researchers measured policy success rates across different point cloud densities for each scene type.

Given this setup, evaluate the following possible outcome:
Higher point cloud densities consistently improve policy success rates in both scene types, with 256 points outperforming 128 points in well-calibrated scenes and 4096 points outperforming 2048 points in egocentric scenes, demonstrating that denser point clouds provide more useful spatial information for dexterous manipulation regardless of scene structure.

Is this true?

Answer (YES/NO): NO